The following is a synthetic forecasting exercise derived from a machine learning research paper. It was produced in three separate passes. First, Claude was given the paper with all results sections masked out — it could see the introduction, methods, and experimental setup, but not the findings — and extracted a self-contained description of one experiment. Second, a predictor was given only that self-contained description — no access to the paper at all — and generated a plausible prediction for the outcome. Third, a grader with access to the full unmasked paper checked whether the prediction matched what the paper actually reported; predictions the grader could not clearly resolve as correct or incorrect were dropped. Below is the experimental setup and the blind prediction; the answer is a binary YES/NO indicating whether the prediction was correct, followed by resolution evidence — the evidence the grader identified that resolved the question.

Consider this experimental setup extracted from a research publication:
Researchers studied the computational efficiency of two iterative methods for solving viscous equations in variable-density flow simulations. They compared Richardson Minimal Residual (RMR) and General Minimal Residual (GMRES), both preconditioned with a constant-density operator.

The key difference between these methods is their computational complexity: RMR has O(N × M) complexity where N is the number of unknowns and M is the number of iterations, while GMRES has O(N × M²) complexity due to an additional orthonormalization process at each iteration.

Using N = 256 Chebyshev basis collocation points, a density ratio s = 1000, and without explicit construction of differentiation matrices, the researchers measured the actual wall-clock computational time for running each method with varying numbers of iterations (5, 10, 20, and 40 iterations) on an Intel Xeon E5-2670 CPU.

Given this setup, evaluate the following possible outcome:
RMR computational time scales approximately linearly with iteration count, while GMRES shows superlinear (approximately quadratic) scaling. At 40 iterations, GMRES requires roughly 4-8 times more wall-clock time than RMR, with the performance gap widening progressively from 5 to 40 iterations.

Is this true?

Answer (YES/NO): YES